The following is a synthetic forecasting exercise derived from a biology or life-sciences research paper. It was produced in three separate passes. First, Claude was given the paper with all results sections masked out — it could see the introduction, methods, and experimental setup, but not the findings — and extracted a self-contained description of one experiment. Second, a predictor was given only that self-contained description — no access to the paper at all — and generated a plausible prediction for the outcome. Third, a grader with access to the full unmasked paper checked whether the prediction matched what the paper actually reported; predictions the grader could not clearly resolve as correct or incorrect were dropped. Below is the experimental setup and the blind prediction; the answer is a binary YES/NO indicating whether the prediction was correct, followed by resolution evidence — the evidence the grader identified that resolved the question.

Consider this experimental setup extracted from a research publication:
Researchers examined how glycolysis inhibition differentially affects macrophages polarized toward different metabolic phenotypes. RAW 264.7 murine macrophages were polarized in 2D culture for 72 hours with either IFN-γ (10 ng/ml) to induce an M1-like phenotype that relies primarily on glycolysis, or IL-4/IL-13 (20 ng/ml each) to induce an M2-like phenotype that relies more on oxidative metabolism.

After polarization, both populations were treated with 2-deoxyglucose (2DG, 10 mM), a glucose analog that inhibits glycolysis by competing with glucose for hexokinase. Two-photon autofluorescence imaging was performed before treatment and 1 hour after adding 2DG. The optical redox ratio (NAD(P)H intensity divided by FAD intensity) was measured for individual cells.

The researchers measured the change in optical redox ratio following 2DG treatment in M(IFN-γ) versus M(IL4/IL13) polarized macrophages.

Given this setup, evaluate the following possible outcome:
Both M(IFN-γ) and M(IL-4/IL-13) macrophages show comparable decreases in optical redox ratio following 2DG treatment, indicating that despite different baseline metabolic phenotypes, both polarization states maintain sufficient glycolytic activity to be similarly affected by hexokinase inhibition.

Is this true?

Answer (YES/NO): NO